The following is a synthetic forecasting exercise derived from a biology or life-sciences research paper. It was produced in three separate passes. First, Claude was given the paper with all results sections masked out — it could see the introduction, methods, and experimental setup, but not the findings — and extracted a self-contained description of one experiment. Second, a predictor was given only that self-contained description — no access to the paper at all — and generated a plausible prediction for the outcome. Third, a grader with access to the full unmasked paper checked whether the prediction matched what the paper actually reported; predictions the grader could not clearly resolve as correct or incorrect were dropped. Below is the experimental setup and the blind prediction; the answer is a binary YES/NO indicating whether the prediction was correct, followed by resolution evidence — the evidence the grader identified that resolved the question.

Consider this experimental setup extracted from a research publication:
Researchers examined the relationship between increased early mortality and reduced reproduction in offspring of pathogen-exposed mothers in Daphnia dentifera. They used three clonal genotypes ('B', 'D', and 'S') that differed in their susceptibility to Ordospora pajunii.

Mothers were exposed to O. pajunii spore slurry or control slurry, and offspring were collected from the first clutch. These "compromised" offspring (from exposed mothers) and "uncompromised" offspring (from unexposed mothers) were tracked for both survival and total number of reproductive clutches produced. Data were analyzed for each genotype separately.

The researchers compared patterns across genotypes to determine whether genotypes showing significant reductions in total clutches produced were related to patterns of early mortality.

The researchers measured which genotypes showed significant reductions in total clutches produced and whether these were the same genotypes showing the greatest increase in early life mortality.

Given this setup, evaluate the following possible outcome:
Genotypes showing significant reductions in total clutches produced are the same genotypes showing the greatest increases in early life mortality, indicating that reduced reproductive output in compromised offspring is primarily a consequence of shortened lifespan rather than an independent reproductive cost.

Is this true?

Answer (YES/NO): YES